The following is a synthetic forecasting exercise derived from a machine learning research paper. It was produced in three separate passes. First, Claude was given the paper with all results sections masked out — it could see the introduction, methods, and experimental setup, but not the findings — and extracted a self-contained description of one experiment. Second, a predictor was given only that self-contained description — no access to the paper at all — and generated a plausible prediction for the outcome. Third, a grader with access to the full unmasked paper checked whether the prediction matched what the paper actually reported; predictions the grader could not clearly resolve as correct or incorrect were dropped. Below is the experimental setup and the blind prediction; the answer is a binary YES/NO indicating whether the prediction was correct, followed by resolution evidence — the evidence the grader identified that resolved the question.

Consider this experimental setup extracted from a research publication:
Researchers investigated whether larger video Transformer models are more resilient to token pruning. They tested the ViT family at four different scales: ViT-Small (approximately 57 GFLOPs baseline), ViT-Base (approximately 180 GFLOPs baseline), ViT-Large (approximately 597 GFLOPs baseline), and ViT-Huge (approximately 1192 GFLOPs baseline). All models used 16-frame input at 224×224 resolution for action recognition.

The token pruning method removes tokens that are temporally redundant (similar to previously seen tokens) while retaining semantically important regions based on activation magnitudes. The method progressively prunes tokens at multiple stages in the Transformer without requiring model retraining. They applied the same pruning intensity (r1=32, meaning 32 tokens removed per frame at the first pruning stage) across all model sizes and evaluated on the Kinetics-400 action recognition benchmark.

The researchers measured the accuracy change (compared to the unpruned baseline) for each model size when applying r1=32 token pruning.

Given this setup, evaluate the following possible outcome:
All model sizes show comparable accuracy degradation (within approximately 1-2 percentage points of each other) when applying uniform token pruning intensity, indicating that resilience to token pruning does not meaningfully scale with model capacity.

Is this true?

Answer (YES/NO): YES